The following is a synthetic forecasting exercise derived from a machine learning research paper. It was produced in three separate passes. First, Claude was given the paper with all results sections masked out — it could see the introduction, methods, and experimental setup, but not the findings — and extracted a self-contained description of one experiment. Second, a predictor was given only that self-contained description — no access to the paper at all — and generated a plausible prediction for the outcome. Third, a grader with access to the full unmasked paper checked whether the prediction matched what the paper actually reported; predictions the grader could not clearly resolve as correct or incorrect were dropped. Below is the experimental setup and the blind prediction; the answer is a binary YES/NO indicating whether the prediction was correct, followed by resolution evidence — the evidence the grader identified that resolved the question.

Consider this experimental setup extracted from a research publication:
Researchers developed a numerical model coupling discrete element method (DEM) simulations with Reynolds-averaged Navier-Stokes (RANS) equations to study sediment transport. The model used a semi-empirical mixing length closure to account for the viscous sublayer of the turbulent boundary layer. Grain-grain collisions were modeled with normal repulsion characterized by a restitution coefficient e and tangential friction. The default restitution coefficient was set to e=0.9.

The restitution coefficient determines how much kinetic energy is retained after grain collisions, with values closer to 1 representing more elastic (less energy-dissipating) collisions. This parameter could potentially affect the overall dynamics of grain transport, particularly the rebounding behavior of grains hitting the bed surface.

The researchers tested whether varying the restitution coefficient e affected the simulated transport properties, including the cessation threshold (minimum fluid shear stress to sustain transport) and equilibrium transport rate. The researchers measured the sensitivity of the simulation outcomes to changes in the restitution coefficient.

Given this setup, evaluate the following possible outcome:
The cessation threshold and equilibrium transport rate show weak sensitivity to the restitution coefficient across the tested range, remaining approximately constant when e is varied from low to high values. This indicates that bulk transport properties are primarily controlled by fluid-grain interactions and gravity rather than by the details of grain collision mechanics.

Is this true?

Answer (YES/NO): YES